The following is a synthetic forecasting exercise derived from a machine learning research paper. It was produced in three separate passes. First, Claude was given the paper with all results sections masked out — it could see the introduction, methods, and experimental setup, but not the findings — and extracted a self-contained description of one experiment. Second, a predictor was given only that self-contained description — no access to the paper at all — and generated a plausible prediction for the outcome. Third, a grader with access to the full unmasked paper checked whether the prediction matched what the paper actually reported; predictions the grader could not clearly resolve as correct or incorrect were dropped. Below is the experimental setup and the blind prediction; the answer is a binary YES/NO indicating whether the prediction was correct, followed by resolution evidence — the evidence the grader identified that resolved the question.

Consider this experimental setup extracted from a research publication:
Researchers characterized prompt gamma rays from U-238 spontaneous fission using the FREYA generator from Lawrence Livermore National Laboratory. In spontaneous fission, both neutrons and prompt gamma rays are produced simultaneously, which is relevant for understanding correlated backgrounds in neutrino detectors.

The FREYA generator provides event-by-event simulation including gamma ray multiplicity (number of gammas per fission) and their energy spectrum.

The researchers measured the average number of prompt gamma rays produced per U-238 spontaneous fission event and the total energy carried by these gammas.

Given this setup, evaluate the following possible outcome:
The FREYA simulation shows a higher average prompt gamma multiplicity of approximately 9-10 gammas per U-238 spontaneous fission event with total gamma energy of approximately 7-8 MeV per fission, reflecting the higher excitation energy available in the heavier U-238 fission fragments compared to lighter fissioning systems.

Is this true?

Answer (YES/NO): NO